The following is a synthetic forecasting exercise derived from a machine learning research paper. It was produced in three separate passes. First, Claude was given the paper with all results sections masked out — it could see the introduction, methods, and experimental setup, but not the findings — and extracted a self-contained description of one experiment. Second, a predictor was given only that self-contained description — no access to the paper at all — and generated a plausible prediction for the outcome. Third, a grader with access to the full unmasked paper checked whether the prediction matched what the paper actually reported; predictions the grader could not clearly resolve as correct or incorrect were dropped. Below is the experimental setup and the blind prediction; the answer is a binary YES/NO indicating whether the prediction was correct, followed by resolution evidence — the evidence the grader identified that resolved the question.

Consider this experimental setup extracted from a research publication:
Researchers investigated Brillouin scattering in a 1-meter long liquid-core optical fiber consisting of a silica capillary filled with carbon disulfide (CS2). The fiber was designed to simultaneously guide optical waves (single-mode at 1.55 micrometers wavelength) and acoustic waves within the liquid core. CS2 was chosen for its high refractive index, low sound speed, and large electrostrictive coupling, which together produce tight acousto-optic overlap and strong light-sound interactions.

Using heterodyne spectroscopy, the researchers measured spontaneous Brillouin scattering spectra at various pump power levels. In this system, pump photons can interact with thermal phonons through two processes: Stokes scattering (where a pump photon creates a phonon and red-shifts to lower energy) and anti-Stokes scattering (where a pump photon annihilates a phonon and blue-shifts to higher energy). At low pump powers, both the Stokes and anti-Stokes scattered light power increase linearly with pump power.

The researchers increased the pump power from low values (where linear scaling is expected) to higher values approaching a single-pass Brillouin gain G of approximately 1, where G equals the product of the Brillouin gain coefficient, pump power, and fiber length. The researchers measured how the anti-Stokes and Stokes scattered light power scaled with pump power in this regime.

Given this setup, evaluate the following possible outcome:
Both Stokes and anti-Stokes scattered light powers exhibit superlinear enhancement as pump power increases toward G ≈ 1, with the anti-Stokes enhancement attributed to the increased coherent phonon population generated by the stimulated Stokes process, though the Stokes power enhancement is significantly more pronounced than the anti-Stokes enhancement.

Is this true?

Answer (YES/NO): NO